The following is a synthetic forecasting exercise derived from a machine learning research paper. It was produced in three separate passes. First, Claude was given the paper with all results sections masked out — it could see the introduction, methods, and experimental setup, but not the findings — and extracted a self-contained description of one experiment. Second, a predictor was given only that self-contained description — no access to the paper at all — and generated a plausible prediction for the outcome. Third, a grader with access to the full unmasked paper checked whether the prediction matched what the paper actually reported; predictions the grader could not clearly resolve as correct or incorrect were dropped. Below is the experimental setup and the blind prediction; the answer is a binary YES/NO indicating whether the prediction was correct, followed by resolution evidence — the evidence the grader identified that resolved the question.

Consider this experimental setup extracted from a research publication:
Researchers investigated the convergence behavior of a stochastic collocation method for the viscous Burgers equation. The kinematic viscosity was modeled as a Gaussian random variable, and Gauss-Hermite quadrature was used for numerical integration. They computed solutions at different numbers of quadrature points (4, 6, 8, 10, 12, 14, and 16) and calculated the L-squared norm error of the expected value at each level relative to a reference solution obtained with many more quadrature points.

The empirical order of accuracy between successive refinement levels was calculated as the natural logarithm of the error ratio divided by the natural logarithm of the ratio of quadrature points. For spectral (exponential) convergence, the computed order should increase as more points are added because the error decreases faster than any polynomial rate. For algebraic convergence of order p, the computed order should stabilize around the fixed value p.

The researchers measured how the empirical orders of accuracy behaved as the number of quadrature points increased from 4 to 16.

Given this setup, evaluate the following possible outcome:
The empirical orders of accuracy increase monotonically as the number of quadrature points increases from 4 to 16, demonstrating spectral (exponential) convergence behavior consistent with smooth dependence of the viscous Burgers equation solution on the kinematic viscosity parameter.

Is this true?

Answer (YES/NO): YES